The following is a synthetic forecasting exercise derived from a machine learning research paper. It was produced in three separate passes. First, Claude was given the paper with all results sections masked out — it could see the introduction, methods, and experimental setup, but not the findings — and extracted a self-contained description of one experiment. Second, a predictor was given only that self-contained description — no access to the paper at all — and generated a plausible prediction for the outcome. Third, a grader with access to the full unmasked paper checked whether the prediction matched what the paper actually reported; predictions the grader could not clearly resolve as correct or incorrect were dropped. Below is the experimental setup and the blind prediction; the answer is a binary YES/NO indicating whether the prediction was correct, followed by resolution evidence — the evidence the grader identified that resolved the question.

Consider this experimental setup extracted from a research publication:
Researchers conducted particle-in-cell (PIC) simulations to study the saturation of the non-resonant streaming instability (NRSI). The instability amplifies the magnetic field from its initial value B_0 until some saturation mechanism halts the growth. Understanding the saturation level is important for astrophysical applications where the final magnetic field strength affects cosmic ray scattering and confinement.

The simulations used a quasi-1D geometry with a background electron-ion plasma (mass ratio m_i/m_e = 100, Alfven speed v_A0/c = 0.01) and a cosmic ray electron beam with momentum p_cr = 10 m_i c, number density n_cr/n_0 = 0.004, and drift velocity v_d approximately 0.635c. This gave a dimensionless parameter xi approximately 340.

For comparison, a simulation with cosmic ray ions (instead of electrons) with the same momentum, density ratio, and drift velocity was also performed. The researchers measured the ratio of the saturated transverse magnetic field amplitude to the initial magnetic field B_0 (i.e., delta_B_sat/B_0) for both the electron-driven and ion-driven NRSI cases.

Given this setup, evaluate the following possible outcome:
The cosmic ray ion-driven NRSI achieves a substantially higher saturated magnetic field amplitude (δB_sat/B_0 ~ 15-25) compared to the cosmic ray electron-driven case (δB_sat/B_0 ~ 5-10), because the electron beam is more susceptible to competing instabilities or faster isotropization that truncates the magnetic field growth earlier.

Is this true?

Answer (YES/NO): NO